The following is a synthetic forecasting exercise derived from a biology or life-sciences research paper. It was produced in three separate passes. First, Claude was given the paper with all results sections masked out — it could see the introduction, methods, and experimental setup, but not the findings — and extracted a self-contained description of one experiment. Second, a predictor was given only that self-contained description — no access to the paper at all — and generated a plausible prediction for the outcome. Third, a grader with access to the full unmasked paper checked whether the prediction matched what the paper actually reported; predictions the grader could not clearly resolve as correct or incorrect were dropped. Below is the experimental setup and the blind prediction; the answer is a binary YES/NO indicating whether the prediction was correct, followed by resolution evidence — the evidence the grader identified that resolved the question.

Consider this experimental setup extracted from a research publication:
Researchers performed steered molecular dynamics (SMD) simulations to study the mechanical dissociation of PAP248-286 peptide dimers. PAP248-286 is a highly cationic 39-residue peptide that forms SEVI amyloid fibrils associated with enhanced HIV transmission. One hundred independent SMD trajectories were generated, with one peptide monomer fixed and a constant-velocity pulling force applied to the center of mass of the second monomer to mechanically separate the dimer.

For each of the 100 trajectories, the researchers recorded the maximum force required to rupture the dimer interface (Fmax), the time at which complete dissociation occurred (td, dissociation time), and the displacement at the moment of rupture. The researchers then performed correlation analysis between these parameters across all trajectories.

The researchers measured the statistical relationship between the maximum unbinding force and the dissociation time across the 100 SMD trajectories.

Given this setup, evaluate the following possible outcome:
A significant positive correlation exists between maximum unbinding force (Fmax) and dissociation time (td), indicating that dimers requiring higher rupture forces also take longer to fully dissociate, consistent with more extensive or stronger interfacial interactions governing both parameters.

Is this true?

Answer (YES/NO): YES